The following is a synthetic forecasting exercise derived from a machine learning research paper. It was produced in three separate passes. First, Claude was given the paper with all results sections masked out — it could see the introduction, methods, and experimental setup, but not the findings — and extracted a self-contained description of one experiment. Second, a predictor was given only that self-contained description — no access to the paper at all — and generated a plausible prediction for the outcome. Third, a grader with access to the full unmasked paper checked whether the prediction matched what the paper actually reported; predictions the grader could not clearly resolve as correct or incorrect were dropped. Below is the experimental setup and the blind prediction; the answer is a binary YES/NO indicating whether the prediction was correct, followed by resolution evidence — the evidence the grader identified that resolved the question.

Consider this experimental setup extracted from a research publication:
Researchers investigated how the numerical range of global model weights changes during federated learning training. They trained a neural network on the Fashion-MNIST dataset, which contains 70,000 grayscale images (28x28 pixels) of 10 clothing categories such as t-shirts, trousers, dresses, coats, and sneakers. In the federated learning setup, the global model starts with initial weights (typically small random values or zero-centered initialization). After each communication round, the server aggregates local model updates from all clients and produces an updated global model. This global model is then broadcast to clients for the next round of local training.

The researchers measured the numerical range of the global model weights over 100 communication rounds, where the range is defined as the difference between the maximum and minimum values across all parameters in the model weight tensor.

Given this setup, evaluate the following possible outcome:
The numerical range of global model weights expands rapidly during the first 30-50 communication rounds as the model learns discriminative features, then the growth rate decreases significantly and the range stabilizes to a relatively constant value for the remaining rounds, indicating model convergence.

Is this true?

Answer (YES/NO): NO